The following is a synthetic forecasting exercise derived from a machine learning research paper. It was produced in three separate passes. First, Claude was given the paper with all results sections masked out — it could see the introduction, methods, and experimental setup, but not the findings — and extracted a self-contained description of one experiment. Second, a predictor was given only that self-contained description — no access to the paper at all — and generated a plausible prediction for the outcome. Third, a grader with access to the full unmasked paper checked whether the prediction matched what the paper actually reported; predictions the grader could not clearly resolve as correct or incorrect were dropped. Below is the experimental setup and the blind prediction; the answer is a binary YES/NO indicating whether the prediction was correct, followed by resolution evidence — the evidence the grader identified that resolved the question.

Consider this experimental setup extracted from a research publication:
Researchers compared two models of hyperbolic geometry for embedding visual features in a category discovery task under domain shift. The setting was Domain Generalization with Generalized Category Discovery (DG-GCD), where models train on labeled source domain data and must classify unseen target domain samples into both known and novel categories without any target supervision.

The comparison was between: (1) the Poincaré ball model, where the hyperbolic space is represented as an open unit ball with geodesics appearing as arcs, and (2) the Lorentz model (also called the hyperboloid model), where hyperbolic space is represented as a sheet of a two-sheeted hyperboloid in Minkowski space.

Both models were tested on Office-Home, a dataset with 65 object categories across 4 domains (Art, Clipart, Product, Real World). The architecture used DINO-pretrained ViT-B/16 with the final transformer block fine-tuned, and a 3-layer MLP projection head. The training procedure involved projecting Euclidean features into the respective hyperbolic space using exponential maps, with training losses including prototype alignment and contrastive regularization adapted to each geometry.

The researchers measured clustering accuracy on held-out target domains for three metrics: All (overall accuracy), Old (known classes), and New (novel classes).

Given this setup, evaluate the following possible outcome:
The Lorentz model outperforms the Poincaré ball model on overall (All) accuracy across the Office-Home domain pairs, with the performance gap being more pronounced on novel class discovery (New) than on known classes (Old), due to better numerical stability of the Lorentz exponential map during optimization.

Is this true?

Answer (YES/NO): NO